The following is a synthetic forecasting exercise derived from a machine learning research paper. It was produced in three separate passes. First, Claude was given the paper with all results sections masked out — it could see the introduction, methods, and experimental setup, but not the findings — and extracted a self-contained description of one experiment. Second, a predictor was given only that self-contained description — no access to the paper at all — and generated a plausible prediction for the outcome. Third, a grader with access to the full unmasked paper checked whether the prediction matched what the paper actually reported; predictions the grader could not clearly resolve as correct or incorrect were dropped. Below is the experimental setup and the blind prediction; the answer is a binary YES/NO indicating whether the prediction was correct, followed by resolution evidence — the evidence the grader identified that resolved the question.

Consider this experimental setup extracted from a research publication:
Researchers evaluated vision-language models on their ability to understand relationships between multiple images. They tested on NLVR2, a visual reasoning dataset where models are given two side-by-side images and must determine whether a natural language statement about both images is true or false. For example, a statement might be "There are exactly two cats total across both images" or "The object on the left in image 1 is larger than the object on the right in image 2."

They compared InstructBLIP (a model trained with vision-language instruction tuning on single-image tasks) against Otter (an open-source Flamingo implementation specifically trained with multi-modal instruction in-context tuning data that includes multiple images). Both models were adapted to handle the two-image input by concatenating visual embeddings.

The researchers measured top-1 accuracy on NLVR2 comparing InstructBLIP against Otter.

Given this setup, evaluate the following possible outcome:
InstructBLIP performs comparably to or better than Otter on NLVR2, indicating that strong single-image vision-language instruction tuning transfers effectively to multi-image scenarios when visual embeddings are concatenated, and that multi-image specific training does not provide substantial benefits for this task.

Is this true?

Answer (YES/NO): YES